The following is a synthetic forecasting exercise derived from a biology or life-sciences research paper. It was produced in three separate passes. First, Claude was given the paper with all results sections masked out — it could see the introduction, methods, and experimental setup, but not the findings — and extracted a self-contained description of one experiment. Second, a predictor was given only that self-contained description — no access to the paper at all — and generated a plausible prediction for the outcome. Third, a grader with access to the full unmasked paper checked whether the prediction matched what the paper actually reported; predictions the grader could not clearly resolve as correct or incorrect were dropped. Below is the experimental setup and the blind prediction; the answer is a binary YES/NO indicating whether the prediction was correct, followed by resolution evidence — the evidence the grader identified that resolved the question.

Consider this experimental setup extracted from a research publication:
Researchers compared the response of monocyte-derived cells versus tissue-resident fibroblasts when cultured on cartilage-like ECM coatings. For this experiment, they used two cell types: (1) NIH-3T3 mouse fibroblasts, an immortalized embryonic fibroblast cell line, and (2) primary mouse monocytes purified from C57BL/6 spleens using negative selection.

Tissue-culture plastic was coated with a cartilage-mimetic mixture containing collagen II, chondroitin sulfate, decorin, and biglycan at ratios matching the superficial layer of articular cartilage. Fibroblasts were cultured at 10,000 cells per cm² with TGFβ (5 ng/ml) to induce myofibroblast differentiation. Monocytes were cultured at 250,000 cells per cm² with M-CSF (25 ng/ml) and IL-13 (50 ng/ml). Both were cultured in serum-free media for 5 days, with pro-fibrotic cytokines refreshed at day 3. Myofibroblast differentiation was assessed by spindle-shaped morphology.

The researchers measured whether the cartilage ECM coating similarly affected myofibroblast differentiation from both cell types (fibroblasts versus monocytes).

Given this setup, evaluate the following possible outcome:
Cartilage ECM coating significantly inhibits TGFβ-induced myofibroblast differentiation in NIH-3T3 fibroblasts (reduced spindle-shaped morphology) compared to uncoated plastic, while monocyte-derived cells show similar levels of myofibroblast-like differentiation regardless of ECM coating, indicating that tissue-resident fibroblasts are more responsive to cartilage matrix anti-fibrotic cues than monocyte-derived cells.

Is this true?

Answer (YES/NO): NO